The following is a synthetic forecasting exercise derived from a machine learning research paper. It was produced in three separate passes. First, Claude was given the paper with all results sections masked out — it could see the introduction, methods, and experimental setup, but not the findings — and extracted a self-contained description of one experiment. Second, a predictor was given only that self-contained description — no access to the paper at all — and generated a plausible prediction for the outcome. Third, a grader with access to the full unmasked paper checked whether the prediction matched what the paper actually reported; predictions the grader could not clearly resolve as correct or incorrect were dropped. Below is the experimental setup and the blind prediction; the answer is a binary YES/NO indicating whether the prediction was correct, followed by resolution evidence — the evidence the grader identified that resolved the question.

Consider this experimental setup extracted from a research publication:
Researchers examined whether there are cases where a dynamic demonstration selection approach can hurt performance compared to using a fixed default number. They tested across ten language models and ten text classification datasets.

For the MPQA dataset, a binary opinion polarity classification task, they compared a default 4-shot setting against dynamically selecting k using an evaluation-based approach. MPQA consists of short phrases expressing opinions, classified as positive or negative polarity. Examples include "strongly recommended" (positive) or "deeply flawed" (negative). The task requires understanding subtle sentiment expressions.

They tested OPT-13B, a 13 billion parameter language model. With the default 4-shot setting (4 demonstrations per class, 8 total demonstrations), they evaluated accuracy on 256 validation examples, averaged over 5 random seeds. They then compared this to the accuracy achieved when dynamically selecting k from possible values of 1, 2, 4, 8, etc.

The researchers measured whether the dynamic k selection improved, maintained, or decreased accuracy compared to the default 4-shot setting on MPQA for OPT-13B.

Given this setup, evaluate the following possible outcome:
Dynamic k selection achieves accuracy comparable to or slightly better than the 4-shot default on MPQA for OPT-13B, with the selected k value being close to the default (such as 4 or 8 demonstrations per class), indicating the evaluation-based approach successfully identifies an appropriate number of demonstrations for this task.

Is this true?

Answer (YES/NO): NO